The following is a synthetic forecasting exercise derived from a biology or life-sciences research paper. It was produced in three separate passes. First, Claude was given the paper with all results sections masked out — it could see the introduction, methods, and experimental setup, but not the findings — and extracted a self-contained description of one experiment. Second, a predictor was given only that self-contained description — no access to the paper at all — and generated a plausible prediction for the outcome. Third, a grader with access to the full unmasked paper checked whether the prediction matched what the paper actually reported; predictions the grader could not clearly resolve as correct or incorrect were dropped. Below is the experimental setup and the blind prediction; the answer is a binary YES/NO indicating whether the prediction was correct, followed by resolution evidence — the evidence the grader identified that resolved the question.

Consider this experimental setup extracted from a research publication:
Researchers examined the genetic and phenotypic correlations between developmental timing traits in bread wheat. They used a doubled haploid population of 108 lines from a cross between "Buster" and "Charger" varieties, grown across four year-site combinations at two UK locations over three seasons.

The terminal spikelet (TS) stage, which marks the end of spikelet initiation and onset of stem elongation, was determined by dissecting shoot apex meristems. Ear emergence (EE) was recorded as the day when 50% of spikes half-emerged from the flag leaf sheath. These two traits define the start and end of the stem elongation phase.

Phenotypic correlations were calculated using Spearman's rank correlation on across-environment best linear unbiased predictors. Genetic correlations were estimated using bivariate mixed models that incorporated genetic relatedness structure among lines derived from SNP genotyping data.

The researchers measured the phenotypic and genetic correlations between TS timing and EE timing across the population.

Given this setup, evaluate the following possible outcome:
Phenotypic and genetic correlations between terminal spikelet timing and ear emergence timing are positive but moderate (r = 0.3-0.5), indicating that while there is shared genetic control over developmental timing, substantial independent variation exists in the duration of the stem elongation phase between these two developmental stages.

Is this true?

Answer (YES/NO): NO